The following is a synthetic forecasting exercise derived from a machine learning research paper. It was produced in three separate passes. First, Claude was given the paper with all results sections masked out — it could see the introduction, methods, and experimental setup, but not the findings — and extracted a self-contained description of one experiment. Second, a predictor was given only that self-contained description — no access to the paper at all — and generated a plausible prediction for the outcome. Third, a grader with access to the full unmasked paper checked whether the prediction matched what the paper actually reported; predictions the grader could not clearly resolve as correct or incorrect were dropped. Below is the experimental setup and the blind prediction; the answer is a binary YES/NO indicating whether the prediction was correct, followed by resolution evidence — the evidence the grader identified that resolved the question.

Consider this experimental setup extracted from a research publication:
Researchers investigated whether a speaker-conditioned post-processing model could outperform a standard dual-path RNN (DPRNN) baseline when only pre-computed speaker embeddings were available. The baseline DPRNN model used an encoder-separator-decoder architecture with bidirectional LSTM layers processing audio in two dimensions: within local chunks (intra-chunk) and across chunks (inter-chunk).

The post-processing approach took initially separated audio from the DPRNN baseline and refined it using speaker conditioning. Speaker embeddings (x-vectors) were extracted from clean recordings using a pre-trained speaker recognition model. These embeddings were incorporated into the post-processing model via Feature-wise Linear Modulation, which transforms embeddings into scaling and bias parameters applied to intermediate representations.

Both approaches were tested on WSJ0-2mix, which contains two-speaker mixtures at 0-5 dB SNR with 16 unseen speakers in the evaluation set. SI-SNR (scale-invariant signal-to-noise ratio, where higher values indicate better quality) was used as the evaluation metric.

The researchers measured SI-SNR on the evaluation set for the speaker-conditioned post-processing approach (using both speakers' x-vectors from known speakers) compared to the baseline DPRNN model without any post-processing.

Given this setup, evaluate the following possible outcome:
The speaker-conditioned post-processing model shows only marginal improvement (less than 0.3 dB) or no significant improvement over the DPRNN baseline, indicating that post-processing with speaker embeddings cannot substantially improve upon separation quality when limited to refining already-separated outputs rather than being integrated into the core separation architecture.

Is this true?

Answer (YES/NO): NO